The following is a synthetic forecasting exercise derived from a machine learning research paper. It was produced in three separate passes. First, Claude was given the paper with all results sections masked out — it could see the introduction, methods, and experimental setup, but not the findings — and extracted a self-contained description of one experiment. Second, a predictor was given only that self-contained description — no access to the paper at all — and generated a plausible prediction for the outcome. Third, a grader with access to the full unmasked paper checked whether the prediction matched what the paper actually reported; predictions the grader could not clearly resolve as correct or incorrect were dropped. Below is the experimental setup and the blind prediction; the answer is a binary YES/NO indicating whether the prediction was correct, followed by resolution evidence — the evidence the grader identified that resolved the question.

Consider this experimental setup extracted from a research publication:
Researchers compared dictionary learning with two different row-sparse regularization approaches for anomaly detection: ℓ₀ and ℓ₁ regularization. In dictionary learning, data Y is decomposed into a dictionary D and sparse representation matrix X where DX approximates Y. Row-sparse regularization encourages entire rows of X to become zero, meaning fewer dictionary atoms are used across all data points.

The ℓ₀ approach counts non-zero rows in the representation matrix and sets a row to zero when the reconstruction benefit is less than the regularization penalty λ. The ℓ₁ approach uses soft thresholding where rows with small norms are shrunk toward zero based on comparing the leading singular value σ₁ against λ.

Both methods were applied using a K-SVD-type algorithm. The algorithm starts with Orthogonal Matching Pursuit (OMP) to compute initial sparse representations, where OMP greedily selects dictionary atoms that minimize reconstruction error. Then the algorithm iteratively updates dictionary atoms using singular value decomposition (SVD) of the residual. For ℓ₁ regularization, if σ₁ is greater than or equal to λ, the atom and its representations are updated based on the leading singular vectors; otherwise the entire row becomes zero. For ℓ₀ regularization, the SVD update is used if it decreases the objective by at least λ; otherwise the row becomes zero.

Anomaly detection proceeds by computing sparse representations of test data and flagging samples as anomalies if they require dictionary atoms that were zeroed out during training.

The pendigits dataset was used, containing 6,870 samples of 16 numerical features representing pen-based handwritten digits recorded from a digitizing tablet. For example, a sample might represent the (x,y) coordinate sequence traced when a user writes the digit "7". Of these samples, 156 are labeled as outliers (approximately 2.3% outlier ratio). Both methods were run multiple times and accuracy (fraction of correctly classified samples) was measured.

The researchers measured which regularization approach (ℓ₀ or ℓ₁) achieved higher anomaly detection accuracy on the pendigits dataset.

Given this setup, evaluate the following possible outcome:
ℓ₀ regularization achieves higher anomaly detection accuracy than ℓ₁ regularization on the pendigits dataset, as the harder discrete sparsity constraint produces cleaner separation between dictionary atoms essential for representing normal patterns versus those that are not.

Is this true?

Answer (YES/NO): NO